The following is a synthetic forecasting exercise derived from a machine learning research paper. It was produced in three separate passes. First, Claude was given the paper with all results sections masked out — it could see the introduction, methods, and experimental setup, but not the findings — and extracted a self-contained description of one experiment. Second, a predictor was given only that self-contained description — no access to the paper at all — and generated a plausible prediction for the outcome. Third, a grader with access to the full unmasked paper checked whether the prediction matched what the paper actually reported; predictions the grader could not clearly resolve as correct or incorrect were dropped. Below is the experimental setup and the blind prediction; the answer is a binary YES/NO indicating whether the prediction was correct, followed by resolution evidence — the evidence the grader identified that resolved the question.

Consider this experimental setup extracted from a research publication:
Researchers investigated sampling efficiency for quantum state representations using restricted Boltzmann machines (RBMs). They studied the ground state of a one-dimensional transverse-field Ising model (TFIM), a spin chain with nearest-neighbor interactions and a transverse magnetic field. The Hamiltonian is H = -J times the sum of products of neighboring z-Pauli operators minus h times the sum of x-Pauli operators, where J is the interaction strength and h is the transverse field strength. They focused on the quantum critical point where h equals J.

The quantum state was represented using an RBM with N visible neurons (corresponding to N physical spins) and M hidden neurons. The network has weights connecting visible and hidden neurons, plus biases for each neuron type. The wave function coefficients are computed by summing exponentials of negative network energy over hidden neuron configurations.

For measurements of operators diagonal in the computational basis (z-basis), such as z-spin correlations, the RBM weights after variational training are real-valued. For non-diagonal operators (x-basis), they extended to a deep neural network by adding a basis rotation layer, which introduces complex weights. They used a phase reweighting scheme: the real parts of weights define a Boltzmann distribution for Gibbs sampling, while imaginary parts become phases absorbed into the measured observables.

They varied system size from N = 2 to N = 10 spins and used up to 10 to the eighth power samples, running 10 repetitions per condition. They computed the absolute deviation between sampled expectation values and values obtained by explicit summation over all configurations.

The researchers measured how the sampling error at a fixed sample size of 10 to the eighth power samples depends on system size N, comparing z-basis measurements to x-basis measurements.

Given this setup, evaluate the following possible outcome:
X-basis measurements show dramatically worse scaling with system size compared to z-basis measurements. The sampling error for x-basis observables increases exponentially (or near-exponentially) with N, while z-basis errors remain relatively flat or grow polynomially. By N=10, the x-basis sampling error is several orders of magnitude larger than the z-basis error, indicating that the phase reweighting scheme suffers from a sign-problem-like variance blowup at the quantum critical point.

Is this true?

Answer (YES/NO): YES